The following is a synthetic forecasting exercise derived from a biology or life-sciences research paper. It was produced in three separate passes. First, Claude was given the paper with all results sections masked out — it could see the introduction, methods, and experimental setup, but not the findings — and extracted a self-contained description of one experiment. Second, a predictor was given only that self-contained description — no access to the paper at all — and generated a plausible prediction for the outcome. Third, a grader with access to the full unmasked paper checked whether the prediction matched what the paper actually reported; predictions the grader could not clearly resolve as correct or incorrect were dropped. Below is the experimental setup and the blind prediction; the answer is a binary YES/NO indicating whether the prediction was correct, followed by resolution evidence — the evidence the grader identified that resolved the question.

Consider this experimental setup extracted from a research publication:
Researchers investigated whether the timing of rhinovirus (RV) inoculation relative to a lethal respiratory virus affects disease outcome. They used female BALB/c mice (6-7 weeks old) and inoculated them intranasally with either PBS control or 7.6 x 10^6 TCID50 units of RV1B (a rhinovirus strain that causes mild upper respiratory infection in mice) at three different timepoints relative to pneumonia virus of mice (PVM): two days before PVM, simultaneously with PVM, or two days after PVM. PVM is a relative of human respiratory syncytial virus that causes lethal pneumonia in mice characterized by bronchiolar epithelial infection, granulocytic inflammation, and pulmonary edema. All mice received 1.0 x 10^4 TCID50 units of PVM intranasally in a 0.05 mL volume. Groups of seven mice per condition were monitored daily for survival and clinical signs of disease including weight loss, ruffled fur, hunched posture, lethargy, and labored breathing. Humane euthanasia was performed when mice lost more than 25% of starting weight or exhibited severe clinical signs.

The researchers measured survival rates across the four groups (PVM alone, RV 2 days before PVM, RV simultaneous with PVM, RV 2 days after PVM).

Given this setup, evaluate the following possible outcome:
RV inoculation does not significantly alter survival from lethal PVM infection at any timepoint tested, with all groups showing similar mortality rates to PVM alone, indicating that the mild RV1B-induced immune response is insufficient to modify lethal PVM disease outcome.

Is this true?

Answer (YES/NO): NO